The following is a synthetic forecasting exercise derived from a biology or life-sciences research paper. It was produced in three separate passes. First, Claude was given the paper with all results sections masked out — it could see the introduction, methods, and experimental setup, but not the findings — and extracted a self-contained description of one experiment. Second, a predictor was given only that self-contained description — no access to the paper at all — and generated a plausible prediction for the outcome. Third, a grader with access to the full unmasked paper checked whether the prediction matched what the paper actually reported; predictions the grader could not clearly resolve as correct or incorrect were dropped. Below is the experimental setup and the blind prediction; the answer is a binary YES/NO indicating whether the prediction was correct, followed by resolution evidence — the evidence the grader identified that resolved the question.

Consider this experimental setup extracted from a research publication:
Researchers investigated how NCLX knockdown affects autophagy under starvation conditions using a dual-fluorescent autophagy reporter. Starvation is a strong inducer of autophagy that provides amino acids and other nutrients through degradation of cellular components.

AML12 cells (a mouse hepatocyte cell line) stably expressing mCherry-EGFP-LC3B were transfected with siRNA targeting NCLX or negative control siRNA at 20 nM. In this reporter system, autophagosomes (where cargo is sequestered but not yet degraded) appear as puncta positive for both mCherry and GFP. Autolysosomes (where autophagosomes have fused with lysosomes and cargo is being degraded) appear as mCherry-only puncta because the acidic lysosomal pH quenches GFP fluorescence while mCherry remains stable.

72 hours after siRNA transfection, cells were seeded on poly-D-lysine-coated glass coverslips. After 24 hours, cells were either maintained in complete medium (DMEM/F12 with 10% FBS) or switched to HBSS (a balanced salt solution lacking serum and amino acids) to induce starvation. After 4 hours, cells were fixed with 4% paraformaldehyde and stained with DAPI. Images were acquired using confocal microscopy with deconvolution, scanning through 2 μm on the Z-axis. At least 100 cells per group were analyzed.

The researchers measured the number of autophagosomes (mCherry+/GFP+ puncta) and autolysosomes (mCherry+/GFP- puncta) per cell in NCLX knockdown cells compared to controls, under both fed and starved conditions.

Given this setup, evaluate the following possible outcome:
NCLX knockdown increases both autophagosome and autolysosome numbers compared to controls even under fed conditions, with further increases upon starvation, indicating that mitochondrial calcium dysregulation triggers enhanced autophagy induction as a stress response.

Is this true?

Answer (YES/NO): NO